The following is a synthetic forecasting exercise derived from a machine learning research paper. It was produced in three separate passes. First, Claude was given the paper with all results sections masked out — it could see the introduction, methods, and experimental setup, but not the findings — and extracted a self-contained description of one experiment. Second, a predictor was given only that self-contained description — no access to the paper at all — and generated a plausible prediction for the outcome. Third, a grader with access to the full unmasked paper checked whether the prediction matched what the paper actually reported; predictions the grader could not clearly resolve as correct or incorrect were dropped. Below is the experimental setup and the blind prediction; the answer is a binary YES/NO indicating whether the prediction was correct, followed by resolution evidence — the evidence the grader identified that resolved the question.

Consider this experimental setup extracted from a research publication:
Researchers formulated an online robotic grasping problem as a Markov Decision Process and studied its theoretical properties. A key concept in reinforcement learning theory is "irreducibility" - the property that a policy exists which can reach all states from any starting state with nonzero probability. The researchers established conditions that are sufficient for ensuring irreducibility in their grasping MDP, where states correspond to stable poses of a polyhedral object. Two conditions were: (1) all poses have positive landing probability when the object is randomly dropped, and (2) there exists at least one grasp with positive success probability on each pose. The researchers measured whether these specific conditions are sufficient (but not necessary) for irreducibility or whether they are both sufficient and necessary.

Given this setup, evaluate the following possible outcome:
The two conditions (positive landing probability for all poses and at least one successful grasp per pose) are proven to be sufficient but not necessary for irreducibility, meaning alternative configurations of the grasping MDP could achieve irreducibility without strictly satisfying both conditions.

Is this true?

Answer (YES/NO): YES